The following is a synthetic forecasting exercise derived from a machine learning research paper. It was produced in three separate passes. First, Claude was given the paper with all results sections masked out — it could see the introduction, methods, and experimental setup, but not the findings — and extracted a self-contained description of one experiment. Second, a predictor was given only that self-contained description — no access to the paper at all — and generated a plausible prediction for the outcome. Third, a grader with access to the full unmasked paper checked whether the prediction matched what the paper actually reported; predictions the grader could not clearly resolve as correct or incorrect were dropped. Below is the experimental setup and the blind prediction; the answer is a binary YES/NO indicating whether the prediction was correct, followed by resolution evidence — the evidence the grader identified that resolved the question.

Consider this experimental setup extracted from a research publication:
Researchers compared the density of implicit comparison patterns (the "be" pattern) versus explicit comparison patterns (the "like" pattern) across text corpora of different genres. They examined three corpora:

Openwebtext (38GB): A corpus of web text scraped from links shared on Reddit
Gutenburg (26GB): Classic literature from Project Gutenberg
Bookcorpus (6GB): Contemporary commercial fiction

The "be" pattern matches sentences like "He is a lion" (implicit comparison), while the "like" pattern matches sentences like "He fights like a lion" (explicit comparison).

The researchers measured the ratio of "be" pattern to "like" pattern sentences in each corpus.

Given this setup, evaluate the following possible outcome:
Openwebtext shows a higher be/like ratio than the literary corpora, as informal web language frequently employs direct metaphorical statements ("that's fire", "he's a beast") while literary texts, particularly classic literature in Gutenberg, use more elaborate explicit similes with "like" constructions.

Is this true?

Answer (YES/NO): NO